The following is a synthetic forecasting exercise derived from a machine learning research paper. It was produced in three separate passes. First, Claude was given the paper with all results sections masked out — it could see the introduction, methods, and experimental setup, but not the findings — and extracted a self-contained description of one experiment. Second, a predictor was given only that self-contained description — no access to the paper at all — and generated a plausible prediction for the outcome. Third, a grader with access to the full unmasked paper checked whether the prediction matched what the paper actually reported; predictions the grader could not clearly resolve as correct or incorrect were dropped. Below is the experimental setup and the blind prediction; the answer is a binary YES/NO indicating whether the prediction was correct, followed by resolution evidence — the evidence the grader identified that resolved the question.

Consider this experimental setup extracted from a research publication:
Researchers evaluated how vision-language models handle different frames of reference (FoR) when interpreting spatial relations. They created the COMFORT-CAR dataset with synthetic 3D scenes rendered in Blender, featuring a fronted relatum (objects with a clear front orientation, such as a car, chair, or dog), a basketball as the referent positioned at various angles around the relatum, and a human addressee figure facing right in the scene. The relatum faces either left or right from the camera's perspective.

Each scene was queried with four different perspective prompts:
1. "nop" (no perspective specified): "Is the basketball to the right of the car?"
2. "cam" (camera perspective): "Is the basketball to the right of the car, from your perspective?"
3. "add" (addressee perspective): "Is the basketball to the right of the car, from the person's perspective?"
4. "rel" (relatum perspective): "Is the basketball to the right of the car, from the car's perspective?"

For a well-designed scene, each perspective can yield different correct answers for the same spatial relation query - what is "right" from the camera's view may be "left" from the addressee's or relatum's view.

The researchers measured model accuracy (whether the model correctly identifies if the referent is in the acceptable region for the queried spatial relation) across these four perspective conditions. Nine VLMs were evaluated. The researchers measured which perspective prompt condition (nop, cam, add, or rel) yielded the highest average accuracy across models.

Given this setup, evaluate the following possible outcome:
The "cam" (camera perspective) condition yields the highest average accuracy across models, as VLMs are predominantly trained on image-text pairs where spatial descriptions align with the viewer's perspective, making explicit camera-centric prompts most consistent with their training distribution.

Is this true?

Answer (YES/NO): NO